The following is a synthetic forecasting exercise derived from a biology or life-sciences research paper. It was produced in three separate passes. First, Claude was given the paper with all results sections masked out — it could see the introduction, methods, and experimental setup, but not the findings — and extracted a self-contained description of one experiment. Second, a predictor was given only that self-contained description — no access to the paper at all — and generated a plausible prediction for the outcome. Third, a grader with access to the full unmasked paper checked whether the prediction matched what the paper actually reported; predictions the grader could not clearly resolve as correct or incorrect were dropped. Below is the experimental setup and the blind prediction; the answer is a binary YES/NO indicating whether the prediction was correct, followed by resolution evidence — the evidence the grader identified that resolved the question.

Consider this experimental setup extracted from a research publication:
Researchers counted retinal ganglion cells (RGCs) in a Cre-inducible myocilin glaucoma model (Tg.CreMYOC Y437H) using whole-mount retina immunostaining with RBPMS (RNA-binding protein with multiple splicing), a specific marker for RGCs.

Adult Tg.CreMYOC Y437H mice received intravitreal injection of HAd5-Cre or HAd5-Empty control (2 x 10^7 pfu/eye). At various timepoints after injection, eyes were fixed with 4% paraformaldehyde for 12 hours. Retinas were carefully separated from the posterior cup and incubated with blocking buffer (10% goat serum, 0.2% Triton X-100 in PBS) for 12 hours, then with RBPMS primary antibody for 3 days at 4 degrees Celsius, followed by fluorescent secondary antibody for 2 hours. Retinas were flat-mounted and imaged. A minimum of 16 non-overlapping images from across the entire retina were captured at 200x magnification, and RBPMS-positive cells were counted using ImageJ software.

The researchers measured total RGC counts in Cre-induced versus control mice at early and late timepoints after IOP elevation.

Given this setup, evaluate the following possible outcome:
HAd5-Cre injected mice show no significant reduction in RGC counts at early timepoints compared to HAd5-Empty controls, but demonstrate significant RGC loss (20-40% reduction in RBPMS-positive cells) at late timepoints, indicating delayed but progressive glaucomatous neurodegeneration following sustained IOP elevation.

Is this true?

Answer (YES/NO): YES